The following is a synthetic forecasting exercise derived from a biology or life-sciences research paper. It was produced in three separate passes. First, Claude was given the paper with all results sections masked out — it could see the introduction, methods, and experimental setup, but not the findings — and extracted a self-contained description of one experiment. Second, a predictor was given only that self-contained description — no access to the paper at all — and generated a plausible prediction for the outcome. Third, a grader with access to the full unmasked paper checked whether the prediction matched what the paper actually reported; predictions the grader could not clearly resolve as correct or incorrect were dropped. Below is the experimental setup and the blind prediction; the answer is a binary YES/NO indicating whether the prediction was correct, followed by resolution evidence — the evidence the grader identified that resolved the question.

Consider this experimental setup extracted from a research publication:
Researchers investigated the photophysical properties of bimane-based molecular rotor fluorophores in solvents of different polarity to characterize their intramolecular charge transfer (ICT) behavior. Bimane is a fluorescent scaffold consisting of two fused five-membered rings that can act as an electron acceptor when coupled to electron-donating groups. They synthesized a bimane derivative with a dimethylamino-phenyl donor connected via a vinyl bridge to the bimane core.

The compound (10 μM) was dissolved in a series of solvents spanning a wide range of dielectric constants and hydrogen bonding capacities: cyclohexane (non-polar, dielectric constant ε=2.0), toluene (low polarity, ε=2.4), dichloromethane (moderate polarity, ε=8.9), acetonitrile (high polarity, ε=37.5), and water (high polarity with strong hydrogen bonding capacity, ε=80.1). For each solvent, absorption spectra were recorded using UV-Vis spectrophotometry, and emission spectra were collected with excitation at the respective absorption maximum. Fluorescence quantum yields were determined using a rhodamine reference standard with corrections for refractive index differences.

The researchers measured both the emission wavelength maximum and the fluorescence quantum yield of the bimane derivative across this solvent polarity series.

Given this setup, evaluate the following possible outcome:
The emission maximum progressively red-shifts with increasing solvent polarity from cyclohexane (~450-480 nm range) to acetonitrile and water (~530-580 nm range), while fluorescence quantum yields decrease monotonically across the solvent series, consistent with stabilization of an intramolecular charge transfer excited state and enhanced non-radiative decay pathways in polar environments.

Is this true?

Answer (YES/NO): NO